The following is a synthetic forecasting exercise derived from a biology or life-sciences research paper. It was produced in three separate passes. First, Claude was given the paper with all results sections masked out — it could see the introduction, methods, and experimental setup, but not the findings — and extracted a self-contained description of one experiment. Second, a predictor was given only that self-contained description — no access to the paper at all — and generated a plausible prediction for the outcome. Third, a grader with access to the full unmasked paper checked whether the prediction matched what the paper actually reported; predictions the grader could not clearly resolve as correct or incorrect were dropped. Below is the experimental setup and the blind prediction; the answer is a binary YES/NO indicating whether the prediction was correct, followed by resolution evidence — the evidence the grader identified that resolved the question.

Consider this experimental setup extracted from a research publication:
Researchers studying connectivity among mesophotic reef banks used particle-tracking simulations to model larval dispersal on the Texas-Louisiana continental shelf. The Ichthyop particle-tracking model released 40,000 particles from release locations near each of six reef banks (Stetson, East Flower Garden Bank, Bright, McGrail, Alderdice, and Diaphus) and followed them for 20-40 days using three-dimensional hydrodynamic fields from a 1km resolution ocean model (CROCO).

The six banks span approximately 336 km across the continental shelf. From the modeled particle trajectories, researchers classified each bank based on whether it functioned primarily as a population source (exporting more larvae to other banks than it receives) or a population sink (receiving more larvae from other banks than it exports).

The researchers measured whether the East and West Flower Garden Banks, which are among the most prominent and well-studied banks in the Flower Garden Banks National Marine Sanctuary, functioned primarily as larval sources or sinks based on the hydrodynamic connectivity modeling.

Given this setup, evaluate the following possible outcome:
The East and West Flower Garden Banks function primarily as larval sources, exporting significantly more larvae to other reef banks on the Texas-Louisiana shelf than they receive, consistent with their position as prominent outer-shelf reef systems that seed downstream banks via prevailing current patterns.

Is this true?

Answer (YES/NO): NO